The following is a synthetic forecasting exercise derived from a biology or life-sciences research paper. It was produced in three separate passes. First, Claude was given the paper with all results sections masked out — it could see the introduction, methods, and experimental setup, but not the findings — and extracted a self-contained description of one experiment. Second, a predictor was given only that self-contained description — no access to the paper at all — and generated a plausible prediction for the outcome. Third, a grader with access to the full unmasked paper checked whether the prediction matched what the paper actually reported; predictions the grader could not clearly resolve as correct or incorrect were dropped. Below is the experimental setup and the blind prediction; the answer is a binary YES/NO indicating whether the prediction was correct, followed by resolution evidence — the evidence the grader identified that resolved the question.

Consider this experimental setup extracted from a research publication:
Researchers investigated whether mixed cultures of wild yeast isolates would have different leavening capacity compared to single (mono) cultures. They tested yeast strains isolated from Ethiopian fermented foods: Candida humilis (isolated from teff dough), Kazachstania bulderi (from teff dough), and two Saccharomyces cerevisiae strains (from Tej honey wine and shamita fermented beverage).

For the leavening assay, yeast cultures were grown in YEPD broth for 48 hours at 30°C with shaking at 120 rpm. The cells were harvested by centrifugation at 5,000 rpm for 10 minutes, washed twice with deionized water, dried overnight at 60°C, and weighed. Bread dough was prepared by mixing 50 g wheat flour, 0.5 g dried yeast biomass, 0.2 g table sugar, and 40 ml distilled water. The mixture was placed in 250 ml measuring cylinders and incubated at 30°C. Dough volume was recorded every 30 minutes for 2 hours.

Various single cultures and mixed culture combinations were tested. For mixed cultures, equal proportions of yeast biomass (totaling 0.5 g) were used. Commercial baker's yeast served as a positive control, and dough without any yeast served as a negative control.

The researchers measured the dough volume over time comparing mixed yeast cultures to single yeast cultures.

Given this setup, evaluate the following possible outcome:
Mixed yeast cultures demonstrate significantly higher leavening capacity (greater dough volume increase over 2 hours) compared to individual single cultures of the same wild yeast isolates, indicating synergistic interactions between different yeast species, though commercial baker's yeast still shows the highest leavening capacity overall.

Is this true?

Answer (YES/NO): NO